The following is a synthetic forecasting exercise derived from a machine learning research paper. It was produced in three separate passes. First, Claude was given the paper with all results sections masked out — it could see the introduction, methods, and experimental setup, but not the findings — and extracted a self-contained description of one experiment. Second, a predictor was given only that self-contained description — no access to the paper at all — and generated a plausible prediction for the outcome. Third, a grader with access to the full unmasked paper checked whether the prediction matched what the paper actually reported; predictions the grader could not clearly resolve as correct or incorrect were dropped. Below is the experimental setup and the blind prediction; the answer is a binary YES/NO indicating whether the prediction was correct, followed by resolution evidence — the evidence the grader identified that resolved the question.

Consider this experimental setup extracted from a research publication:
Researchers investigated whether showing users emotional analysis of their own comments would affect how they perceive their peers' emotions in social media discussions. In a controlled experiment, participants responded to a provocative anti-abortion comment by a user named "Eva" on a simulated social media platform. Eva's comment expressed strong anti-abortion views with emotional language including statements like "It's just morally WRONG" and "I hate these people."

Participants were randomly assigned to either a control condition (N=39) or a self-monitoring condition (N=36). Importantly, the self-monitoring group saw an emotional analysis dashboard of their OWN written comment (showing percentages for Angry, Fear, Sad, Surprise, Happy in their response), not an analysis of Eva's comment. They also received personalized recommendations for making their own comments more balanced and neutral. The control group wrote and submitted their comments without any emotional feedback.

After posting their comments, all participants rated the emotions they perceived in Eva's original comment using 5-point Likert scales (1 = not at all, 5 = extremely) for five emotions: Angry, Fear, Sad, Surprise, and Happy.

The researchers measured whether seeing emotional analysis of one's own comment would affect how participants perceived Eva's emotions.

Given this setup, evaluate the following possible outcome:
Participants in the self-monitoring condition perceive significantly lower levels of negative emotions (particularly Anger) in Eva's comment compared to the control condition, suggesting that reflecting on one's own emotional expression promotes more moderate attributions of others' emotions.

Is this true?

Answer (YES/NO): NO